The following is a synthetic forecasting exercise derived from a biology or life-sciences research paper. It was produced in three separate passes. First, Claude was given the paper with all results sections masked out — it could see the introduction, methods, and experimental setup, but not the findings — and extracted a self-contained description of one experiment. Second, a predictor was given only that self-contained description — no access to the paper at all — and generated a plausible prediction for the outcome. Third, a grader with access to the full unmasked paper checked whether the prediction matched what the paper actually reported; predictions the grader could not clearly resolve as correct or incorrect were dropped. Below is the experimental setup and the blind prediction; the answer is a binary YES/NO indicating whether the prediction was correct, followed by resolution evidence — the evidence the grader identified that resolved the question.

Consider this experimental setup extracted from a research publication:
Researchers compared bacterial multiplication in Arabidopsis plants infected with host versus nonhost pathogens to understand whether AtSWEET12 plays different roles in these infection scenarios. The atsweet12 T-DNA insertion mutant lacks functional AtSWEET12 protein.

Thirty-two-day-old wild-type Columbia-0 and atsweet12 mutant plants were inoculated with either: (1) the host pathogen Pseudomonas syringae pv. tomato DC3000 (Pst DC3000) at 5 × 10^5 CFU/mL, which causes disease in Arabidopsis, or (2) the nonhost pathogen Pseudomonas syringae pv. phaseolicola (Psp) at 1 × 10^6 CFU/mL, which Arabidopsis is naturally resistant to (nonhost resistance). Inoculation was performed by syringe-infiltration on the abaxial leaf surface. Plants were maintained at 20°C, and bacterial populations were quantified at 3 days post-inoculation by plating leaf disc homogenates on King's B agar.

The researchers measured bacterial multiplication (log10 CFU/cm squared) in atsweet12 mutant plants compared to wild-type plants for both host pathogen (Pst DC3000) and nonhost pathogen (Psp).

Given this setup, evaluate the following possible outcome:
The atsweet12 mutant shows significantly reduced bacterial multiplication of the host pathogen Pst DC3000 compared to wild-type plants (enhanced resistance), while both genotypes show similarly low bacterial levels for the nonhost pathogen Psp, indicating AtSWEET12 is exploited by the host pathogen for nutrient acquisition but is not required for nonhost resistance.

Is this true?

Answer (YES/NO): NO